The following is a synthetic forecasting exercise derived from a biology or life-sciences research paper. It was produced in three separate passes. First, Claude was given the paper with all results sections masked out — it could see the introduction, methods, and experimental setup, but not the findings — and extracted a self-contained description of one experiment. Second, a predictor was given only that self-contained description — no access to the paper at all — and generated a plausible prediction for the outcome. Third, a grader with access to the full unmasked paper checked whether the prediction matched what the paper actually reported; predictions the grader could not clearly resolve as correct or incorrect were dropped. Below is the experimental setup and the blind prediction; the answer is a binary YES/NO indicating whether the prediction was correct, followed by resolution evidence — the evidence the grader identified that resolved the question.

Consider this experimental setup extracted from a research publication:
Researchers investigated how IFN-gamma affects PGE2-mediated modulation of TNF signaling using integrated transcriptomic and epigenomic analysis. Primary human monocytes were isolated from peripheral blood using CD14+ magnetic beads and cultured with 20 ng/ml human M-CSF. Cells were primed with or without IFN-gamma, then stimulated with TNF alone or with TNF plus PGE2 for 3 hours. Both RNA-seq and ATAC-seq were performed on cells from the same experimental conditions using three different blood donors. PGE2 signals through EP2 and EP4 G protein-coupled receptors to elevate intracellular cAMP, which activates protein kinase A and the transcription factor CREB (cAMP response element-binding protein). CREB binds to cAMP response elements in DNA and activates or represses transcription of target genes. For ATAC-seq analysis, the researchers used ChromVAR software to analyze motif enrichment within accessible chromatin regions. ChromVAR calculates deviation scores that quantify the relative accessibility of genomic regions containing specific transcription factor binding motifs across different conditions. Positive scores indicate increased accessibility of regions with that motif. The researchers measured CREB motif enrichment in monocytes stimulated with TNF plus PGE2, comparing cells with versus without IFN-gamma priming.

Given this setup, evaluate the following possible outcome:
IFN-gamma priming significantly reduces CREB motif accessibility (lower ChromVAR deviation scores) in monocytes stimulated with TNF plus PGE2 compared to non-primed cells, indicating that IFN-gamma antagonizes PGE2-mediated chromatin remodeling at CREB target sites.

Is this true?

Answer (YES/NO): NO